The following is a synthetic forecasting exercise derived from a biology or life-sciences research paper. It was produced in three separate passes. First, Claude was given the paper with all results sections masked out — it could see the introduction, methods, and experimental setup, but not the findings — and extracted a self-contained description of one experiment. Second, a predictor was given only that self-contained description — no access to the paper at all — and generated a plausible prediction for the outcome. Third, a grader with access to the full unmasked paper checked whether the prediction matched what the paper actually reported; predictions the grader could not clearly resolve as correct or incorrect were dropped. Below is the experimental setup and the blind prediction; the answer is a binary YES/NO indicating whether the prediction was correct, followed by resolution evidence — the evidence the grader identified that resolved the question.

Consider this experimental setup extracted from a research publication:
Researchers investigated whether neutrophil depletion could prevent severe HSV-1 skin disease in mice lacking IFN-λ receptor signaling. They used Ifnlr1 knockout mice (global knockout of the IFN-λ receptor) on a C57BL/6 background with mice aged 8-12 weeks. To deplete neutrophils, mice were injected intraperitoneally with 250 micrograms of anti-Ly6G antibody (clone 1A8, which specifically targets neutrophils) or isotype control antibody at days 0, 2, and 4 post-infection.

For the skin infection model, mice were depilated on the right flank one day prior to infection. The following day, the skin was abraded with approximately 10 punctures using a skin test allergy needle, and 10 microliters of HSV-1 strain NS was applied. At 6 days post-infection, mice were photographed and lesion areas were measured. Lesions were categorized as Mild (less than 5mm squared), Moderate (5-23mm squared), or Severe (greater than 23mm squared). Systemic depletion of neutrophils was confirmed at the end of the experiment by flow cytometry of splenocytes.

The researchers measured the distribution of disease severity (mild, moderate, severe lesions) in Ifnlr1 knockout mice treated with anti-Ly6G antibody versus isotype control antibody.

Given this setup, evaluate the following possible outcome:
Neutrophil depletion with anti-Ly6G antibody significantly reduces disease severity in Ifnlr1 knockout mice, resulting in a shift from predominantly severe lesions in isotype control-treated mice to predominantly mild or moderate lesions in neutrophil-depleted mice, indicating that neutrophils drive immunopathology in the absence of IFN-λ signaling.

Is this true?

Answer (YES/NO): YES